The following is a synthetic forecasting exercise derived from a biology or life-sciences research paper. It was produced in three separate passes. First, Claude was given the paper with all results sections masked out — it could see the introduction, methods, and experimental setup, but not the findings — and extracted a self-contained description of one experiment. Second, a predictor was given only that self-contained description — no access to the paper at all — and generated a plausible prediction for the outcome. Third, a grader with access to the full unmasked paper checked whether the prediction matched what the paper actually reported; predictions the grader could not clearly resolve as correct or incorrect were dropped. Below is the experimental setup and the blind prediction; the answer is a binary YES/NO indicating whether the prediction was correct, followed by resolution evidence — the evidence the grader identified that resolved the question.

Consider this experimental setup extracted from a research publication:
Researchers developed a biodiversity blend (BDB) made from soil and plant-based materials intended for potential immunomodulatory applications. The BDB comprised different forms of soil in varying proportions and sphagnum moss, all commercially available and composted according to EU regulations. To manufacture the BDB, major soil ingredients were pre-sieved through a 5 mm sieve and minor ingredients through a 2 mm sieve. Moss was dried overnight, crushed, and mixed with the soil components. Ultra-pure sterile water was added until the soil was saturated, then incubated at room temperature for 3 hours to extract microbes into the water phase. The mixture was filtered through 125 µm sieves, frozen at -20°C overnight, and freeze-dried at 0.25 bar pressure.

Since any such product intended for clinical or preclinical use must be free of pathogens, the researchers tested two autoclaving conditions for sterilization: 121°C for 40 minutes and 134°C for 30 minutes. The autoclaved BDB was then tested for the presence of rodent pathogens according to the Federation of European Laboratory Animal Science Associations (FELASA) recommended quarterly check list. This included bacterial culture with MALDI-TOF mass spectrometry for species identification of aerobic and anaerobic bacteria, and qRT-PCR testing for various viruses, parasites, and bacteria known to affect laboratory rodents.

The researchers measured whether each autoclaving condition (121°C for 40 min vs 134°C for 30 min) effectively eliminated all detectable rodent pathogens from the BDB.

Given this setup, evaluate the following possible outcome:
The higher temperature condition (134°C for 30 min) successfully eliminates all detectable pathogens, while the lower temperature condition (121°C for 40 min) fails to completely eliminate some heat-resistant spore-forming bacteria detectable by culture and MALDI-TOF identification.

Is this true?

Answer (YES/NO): YES